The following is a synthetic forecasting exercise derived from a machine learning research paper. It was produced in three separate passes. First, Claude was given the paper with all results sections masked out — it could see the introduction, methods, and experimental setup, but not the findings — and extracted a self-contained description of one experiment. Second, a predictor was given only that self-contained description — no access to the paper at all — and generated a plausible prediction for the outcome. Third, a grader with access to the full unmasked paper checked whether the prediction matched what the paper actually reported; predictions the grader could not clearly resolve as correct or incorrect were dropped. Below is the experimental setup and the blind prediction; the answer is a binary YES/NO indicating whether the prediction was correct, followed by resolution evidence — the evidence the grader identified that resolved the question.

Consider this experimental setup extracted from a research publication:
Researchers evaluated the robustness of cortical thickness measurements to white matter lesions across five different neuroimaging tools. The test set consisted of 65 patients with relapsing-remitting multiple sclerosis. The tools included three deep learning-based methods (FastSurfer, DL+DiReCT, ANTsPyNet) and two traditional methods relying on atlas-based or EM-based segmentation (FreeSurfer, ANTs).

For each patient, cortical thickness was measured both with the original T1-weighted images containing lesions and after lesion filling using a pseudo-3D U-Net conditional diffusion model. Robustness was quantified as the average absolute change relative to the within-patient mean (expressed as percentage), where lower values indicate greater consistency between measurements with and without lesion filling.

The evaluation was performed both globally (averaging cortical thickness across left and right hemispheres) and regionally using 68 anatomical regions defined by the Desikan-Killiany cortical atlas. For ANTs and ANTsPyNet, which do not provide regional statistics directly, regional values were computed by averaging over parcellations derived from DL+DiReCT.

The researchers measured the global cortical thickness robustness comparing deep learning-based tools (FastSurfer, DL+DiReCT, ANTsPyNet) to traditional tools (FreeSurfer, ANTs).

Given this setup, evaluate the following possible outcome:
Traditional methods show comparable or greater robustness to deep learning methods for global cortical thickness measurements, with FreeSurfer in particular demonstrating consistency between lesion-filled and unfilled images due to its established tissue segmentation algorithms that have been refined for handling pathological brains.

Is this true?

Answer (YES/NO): NO